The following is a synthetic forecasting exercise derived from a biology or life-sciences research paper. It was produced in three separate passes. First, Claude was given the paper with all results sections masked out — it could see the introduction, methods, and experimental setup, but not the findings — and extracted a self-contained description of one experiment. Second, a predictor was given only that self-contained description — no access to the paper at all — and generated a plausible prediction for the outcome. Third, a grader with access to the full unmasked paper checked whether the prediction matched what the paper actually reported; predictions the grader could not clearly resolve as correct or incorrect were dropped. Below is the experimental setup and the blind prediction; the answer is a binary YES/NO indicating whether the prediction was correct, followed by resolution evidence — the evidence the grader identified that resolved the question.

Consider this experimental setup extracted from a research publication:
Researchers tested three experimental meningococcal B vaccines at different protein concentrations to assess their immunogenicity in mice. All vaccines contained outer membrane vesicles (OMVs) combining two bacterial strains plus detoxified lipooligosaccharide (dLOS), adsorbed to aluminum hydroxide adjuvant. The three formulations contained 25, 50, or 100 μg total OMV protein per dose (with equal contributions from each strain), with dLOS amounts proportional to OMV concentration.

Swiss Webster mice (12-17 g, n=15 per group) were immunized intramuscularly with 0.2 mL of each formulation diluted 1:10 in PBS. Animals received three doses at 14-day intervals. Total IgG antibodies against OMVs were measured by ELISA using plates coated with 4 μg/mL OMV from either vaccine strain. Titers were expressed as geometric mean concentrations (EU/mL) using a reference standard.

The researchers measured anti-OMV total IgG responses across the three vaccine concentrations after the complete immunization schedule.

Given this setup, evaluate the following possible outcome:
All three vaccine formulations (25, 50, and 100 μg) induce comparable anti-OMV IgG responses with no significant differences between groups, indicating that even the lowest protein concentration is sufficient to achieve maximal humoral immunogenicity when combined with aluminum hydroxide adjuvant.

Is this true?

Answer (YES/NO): YES